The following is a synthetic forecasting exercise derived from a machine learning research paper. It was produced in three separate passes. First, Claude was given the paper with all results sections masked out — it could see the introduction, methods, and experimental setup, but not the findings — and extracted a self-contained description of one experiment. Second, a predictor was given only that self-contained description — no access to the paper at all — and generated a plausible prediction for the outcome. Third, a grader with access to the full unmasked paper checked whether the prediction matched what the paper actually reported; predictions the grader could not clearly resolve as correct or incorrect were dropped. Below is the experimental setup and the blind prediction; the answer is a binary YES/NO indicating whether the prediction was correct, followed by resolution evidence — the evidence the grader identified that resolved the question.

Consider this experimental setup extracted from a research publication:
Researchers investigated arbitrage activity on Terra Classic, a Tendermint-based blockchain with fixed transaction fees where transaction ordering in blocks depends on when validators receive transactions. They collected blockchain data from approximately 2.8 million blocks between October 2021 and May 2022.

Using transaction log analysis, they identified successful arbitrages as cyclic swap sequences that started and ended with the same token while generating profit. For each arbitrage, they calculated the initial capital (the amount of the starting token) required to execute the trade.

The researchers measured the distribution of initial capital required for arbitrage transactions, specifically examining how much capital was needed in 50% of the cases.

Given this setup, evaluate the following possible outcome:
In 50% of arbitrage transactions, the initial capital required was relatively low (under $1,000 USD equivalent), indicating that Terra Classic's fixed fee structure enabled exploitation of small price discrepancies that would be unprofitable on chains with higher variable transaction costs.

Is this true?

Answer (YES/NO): YES